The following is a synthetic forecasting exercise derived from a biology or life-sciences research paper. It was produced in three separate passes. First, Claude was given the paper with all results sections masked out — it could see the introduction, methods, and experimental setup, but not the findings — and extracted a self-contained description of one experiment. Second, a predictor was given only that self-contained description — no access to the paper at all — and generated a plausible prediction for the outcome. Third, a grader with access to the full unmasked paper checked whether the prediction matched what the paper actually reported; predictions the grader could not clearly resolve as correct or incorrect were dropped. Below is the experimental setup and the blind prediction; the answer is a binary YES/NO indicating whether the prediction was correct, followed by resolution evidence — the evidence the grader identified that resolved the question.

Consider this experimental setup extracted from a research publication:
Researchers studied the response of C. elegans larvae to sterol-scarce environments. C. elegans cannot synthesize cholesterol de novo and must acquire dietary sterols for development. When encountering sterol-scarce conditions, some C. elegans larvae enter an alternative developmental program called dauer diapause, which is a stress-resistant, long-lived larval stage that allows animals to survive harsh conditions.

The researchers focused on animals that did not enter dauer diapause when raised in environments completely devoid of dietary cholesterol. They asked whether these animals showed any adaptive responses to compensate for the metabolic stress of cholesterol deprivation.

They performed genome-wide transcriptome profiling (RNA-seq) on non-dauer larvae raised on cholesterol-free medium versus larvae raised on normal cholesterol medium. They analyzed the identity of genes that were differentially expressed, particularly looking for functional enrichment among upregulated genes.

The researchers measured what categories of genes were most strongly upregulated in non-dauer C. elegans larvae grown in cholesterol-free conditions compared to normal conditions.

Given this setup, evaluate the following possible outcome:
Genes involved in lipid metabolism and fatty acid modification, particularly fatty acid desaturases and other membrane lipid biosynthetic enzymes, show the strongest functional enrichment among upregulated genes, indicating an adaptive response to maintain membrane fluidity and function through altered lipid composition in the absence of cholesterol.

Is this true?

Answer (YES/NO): NO